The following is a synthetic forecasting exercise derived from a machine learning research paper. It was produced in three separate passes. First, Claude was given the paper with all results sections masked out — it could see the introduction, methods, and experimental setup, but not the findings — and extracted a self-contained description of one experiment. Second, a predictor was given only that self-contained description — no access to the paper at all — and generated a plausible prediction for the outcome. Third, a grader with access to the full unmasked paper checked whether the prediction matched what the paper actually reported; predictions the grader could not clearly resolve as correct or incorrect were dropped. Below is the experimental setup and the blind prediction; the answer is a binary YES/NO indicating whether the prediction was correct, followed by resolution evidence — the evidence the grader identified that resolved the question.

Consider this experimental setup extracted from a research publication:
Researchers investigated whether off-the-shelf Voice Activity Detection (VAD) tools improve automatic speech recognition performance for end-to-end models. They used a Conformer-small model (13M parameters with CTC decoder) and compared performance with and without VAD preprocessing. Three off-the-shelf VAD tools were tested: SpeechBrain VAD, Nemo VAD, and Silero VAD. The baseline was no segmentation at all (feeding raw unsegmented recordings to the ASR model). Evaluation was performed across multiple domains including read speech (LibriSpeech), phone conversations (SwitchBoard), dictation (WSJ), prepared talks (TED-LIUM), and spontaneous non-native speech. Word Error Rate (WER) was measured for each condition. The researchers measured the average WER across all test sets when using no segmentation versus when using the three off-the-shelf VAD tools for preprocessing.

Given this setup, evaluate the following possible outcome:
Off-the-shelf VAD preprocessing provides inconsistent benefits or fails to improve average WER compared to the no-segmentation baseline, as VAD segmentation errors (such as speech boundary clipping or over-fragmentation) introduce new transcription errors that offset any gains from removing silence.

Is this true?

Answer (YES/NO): YES